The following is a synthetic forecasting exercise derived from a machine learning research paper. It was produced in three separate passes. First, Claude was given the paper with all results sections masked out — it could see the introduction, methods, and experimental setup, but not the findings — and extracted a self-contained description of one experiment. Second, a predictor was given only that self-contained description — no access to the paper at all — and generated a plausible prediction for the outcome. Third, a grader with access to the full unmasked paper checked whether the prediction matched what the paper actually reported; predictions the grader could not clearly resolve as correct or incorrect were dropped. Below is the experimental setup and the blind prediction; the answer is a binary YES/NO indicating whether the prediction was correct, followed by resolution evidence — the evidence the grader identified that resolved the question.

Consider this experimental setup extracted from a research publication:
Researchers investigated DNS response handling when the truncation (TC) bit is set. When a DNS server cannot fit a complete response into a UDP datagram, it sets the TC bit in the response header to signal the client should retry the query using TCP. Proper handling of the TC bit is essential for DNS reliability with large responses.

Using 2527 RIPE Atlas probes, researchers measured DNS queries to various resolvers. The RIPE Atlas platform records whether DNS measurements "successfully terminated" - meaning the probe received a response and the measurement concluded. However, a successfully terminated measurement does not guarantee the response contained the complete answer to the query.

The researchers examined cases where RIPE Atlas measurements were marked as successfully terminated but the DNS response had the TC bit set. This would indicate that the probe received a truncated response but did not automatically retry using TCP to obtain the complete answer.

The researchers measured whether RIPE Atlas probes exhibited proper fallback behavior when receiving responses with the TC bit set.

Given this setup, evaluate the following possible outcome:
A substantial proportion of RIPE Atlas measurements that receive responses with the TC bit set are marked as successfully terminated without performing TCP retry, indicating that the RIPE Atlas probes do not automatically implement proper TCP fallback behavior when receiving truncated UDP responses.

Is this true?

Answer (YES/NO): YES